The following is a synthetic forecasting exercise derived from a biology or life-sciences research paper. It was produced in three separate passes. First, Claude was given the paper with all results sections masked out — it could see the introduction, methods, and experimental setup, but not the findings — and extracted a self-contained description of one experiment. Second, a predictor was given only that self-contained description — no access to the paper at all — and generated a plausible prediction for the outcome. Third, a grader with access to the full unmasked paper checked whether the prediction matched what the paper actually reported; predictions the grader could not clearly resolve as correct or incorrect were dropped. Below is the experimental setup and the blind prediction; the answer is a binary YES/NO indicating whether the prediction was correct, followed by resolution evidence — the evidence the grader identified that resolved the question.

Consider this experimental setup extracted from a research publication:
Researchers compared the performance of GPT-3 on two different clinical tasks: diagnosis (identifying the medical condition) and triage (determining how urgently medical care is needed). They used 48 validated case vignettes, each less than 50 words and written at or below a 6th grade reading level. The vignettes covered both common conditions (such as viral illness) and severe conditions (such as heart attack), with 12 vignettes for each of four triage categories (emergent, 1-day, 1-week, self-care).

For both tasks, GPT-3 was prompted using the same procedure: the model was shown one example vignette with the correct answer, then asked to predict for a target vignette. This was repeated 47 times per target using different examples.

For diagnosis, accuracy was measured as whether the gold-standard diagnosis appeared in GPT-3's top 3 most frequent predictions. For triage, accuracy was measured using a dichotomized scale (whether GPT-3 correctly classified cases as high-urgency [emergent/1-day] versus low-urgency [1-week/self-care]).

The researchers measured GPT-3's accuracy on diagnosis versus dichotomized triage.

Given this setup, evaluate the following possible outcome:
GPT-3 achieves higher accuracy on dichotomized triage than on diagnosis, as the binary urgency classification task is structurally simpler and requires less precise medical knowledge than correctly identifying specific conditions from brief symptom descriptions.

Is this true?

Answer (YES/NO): NO